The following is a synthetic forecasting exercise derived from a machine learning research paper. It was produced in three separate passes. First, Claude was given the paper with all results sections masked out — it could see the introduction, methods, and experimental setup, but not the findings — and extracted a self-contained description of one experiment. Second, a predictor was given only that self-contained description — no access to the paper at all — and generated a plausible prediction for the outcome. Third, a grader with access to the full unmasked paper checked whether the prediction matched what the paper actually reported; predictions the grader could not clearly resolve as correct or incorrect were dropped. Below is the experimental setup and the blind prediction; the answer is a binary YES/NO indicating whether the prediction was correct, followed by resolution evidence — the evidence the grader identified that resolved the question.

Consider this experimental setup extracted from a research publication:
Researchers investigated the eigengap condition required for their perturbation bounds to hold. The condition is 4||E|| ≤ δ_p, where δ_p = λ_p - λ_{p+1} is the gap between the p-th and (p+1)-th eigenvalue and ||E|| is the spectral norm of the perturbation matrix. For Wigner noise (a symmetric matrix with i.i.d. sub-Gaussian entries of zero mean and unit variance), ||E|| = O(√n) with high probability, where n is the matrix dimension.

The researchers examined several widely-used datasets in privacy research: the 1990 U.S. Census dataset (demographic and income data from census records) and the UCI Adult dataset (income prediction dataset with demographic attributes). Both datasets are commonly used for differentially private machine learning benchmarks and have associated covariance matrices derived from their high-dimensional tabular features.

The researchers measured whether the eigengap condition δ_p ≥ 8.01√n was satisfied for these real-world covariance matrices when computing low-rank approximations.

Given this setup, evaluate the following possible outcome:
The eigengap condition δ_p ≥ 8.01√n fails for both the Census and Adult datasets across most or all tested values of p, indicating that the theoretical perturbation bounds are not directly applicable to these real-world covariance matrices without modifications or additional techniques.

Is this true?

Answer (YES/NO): NO